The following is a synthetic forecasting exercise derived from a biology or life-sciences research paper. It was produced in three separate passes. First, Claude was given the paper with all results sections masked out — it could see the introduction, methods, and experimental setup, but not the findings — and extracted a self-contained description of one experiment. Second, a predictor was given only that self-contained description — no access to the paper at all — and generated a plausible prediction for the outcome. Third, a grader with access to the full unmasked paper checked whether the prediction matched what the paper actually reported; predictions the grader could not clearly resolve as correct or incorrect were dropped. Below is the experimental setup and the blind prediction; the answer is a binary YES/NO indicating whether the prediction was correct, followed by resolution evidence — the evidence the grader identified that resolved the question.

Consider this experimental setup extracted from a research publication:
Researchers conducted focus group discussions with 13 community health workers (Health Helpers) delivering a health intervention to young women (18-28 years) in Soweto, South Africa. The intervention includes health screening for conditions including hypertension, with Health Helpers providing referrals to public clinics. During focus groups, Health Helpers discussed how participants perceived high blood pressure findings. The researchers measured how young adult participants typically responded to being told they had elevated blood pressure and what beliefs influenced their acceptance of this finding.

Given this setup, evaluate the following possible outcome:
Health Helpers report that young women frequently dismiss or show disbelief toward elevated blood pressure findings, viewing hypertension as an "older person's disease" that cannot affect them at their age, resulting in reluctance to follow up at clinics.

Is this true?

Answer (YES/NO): YES